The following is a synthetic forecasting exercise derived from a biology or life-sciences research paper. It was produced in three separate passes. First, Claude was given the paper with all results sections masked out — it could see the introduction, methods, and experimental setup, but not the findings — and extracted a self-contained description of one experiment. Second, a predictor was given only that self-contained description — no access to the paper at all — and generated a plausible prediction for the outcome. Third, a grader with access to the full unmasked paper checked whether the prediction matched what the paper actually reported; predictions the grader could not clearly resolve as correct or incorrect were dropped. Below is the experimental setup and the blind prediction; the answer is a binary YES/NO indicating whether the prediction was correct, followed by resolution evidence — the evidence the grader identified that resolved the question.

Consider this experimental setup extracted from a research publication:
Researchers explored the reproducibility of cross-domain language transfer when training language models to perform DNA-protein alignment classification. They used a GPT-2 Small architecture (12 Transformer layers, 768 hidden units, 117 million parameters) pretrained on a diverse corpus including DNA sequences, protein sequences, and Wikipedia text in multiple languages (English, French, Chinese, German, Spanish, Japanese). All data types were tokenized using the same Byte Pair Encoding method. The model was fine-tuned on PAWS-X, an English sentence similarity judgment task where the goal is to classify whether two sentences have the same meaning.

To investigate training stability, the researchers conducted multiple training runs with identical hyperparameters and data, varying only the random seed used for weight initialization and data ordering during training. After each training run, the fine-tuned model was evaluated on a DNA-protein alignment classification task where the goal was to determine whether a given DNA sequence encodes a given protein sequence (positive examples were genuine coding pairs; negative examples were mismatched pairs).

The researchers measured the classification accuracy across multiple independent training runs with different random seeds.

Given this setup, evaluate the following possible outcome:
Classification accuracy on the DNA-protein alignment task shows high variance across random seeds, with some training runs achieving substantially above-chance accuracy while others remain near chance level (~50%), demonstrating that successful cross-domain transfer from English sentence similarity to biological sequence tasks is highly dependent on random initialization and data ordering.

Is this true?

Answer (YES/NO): YES